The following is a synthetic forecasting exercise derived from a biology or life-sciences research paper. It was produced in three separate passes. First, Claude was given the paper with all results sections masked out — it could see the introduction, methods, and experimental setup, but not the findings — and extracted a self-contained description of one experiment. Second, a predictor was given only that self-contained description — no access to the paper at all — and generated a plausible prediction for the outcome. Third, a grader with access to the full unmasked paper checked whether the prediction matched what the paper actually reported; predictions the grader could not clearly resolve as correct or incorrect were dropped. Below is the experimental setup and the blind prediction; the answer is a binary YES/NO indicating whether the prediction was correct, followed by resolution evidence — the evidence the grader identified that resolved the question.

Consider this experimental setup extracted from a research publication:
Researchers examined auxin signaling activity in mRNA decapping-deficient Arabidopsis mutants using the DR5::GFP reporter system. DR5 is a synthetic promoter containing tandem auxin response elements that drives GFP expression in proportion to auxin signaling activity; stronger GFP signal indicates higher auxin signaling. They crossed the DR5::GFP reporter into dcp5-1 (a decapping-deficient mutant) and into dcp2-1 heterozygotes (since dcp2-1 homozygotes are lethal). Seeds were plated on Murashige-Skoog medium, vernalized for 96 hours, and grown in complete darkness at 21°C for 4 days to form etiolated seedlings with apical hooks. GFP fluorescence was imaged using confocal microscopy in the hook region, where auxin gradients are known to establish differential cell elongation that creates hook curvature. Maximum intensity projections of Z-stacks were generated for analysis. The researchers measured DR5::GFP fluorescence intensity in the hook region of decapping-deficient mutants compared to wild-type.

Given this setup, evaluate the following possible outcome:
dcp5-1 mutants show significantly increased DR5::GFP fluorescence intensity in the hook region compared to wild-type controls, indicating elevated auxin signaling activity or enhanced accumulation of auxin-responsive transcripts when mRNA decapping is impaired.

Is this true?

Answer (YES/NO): NO